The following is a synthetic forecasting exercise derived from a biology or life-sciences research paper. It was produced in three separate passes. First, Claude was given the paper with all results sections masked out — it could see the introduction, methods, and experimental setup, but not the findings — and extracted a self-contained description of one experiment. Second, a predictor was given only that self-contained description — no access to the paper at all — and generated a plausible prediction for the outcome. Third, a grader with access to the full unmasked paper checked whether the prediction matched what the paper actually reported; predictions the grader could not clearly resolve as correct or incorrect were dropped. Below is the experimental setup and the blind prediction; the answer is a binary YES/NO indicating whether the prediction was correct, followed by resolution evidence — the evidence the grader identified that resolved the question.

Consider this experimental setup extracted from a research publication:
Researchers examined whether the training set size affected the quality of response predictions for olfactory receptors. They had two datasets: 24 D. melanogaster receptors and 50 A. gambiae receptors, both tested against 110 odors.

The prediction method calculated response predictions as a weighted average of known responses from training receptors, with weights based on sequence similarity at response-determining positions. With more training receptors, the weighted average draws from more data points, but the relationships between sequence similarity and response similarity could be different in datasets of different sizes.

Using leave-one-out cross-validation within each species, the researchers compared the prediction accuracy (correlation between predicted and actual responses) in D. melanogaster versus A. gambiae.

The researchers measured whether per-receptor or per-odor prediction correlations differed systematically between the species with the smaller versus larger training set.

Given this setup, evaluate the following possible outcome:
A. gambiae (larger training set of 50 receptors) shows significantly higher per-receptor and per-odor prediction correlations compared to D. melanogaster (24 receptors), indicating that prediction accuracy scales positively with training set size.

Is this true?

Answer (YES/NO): NO